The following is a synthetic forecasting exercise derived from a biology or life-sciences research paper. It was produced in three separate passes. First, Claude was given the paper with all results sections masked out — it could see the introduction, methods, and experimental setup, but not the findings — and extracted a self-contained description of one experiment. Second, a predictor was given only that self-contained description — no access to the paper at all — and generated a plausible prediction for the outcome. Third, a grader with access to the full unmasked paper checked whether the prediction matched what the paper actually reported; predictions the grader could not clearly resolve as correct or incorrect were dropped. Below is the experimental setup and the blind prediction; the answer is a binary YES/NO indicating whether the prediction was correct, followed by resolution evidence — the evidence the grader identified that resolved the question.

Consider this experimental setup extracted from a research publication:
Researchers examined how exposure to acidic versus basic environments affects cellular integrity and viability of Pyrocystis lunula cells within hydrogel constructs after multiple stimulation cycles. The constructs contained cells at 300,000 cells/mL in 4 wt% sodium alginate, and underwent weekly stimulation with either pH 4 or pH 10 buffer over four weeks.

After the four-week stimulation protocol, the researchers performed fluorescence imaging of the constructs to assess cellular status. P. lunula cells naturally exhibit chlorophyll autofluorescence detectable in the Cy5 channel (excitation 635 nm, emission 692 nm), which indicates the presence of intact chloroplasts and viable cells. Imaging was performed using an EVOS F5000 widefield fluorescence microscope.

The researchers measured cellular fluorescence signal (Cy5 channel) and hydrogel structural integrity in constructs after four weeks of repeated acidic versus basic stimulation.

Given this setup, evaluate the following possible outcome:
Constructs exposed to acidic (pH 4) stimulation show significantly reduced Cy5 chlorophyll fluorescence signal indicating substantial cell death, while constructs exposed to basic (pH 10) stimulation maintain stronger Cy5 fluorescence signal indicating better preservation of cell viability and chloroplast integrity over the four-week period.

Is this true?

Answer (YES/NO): NO